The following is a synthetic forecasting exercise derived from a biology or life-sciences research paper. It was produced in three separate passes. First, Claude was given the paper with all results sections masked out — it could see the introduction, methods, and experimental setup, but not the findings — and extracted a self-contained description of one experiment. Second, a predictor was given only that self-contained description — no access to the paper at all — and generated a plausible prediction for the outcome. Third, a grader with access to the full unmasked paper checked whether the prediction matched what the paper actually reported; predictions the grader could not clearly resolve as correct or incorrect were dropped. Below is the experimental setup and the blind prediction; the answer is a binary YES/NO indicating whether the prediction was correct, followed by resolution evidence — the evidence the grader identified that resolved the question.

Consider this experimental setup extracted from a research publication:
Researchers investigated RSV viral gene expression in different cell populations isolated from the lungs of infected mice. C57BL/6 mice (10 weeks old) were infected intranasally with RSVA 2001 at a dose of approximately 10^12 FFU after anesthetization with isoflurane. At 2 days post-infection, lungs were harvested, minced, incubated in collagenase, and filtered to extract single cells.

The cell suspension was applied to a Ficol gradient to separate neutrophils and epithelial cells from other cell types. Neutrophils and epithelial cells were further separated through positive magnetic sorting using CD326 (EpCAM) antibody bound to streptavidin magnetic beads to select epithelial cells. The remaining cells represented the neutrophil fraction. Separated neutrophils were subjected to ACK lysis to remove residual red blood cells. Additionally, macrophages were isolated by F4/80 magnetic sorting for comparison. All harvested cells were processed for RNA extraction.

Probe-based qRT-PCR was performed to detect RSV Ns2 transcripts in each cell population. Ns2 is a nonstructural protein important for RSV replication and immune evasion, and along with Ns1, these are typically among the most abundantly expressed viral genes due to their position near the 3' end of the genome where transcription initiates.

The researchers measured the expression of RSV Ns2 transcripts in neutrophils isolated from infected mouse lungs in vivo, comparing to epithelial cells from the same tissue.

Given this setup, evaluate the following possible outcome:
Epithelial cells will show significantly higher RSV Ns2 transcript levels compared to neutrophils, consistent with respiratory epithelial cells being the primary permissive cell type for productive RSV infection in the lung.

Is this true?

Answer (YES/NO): YES